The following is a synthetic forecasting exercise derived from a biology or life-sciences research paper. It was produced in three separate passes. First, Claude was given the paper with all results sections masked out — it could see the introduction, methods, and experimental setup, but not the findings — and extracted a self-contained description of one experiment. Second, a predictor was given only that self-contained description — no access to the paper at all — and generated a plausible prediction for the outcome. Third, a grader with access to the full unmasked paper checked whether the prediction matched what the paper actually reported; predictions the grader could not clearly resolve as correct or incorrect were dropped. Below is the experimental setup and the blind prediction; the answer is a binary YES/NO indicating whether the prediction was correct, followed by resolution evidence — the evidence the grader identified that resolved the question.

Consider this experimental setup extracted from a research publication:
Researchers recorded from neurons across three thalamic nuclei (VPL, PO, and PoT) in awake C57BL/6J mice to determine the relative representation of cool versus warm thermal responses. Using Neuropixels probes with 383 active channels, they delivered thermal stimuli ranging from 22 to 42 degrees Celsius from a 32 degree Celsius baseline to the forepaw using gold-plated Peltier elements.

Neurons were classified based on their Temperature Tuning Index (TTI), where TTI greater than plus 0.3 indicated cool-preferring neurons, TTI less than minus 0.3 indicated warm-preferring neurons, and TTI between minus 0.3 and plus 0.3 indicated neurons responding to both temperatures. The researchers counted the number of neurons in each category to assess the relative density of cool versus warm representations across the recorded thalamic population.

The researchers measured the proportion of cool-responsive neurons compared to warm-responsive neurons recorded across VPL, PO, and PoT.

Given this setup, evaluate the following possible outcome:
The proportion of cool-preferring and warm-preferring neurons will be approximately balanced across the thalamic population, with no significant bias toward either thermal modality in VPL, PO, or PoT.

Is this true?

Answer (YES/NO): NO